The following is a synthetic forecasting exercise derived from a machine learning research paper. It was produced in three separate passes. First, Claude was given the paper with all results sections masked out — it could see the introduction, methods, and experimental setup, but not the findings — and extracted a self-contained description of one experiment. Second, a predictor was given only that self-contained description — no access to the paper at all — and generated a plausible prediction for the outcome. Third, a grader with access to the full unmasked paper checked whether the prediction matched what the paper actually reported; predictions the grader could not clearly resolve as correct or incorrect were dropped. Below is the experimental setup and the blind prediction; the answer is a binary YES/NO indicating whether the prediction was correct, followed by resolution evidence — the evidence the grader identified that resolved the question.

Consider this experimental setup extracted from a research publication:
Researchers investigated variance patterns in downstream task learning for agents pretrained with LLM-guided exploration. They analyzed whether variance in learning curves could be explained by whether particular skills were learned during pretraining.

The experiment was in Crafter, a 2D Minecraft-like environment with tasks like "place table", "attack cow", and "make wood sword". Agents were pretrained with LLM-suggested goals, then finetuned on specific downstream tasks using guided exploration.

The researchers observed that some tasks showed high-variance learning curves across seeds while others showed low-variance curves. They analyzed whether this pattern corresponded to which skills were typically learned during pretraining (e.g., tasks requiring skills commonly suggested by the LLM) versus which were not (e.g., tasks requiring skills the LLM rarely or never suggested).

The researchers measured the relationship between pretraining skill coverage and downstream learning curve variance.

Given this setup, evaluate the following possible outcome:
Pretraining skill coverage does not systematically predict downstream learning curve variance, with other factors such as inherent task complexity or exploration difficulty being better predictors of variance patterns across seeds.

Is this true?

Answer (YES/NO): NO